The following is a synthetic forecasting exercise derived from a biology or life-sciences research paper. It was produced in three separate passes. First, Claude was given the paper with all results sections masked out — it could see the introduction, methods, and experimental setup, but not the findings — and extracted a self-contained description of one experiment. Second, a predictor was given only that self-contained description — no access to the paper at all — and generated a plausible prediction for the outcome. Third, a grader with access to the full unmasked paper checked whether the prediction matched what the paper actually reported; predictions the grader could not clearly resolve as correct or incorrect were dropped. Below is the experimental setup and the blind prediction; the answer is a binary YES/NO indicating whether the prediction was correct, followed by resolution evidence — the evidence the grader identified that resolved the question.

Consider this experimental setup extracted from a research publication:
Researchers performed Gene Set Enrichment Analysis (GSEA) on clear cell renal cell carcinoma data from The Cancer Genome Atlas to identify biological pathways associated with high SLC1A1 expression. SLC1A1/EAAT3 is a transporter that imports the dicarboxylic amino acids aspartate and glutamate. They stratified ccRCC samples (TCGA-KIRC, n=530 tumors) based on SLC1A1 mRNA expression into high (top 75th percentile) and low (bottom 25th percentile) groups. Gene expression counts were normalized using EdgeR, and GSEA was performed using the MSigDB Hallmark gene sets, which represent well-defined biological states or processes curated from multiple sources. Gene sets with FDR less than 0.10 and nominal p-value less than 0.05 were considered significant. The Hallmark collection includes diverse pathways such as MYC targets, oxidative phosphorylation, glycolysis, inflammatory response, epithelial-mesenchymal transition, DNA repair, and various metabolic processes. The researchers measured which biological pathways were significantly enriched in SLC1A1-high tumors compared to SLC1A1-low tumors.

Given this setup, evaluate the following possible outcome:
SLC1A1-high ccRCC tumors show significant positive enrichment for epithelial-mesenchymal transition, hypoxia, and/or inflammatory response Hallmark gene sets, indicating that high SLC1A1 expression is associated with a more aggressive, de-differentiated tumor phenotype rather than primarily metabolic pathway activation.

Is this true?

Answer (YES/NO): NO